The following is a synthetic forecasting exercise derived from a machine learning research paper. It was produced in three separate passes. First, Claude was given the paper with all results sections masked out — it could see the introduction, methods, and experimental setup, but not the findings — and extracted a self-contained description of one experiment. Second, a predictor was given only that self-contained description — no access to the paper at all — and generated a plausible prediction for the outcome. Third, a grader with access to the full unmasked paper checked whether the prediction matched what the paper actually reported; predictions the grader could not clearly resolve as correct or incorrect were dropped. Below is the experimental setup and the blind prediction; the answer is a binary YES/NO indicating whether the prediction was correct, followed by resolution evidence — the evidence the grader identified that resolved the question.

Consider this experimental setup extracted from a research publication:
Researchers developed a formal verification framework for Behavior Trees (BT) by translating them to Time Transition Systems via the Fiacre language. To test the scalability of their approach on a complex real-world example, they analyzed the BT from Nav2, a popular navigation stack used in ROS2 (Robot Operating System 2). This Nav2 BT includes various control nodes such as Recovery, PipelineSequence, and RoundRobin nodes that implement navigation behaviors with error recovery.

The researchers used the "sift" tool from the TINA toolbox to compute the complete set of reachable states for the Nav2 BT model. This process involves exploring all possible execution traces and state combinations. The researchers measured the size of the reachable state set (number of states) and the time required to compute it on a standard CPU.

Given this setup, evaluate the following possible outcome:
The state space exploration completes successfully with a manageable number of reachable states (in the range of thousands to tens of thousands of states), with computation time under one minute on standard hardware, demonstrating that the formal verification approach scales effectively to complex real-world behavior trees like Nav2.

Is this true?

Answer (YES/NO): NO